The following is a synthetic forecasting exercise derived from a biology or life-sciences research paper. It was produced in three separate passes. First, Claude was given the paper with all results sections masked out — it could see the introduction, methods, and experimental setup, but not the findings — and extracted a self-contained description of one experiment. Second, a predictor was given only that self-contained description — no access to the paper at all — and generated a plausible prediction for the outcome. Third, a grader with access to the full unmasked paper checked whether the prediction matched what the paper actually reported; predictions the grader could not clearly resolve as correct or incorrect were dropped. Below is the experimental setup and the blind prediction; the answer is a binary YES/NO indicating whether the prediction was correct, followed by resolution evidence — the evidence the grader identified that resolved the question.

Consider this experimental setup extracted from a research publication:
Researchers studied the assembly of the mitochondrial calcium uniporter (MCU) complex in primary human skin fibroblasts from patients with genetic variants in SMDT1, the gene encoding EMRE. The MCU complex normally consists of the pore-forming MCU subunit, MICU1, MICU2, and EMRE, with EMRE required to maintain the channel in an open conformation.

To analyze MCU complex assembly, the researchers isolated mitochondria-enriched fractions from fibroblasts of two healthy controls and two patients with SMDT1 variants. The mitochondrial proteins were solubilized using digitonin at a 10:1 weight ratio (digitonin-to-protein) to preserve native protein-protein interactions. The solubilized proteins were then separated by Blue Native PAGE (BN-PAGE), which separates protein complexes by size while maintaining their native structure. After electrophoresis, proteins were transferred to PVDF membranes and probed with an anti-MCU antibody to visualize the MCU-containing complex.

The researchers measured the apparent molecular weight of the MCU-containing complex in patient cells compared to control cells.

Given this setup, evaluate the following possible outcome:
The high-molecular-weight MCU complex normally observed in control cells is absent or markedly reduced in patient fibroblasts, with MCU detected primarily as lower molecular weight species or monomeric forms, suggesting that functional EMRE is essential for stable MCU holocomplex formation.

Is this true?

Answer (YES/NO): NO